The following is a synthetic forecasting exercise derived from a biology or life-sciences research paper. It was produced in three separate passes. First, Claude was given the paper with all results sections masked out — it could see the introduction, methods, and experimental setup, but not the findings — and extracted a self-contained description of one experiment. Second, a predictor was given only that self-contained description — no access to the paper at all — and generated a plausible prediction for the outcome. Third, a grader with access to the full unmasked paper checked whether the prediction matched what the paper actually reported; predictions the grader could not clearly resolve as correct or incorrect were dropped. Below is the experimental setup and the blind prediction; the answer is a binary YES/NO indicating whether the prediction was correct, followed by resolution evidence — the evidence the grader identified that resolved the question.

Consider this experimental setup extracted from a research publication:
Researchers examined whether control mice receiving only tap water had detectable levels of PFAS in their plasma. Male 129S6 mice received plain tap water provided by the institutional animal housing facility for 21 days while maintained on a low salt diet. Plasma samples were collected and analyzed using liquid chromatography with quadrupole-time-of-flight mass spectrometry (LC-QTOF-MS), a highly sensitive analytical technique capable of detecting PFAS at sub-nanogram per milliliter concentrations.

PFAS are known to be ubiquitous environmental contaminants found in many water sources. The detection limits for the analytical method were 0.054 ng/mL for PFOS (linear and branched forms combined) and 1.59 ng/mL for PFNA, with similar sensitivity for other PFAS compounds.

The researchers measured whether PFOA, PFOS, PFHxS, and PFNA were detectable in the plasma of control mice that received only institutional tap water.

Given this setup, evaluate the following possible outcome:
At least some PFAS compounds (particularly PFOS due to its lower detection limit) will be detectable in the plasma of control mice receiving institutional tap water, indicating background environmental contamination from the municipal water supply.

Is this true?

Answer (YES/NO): NO